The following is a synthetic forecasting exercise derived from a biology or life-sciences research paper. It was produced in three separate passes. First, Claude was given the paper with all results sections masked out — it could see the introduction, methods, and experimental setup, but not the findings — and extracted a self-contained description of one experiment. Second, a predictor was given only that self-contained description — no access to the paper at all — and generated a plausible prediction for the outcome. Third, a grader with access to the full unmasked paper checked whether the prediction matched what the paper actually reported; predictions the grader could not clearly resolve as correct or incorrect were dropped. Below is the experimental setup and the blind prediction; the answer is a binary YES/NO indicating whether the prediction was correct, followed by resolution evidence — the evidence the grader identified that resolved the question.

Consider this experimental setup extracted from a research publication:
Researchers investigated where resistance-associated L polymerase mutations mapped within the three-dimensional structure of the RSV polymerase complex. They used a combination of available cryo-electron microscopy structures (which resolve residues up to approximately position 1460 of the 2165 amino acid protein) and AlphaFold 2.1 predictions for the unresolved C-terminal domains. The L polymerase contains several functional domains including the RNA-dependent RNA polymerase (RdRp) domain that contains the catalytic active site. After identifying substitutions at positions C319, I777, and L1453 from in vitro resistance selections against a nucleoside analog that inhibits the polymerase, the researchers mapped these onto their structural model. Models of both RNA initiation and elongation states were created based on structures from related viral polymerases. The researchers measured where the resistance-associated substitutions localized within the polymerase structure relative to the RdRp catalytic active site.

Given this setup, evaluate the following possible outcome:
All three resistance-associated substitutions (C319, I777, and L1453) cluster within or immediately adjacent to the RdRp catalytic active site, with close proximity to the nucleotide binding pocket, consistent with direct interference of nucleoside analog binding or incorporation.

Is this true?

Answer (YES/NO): NO